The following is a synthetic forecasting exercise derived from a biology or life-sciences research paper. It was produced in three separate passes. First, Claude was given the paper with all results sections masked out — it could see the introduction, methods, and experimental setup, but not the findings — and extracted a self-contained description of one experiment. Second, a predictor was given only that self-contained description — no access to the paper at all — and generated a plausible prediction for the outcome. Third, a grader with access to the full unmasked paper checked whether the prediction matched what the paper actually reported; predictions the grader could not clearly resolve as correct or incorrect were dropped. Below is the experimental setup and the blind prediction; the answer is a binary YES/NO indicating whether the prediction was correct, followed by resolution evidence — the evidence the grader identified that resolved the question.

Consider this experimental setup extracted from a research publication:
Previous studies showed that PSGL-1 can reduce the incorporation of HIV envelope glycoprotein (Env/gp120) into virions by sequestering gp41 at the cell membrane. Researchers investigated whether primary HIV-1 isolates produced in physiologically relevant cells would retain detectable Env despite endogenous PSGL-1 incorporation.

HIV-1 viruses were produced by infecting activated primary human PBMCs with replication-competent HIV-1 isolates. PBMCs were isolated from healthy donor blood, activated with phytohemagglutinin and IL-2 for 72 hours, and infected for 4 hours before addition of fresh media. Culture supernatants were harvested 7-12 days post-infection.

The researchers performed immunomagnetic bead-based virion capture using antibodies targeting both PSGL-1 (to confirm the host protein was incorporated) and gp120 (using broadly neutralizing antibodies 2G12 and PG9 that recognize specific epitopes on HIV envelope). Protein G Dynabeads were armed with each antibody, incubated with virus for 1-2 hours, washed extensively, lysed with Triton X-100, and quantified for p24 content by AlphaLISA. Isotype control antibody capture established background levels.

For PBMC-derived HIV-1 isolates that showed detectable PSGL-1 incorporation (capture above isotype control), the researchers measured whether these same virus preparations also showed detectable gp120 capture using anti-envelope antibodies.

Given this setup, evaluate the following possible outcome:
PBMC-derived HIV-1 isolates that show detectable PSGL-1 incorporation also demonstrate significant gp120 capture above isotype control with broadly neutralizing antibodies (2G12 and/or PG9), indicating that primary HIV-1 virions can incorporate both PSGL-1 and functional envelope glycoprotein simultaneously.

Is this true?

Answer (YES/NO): YES